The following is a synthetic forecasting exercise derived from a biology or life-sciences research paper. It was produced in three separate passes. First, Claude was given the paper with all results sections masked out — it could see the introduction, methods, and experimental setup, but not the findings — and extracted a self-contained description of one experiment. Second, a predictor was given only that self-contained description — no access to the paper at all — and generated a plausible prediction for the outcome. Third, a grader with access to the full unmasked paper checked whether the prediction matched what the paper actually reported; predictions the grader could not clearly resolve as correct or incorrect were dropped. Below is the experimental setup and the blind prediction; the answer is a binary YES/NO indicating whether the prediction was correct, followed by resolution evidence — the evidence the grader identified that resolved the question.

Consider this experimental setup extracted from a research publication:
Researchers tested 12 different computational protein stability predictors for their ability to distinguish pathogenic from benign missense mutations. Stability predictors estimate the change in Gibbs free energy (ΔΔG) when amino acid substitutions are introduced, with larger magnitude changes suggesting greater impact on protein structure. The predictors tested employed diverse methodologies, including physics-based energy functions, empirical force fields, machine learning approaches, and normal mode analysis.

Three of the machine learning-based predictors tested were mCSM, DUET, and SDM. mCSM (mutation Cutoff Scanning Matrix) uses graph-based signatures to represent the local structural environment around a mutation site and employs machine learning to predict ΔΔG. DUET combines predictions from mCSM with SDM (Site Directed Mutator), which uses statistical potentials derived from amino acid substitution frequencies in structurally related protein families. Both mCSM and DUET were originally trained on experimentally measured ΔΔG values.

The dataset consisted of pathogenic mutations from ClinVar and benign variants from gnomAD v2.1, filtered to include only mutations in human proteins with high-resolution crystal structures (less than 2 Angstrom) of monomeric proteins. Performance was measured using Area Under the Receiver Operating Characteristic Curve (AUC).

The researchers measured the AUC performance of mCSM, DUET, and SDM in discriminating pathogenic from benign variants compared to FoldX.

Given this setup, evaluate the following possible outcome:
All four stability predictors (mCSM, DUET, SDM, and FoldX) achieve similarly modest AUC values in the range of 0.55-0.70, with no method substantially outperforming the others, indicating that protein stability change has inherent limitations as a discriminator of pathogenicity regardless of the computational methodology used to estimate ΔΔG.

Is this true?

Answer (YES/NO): NO